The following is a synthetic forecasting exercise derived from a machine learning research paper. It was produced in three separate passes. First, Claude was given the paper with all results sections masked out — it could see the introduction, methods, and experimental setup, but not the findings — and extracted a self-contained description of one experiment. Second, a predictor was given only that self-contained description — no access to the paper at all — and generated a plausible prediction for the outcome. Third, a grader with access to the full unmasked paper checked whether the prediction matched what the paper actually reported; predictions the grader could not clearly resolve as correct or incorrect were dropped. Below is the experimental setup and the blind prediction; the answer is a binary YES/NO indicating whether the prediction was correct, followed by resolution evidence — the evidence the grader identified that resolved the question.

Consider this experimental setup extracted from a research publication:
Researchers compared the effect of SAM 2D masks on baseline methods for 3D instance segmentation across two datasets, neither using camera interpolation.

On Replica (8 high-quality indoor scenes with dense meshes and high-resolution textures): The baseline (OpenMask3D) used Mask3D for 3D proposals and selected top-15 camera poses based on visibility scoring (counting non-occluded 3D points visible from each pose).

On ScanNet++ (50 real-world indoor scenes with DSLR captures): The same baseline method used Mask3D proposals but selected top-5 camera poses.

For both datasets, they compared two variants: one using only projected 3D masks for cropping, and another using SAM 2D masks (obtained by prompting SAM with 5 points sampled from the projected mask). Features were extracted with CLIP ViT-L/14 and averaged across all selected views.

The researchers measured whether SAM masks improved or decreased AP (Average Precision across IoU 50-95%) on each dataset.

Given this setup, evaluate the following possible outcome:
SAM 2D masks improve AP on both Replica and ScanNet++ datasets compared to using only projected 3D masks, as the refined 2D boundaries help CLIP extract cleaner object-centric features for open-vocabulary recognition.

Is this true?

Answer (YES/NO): NO